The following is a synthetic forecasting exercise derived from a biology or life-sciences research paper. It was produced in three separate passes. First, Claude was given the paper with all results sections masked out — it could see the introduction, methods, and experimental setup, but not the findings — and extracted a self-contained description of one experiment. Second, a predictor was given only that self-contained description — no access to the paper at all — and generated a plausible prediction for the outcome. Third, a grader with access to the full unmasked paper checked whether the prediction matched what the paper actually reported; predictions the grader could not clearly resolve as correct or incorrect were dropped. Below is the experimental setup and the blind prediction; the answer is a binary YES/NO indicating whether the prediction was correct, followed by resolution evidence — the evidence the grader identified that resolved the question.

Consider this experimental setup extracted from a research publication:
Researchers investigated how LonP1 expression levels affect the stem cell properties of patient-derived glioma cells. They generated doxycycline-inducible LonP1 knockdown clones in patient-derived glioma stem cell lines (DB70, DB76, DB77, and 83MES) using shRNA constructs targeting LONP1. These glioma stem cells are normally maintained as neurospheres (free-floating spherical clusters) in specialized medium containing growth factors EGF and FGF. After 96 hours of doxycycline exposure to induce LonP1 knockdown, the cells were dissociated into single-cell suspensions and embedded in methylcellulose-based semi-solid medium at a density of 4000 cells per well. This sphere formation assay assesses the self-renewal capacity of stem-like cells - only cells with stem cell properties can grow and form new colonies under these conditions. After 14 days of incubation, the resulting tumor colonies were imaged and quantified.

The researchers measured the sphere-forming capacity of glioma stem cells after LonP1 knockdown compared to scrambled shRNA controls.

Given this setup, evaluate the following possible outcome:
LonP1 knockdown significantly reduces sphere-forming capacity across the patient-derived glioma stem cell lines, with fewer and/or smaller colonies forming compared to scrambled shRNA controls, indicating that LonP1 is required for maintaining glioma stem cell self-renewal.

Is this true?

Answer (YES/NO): YES